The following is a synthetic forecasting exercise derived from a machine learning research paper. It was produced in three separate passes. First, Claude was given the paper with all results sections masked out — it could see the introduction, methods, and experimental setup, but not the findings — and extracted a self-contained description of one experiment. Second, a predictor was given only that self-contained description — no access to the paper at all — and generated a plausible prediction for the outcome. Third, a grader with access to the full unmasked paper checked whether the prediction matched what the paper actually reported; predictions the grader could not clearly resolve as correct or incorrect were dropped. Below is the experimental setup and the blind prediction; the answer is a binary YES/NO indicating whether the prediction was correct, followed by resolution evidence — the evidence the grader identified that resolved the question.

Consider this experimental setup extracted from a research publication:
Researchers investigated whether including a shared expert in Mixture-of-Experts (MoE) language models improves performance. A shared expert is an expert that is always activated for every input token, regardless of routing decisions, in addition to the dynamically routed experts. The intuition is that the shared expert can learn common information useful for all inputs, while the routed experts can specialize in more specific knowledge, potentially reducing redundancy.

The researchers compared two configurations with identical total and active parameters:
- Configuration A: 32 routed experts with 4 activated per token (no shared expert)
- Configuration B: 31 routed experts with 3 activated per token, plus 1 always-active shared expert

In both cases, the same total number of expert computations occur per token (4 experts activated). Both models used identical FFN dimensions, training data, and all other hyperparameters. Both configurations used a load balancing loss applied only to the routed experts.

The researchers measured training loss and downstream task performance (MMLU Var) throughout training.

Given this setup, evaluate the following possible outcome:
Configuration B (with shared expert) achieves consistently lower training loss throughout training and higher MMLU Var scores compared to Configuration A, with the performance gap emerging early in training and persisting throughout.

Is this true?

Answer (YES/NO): NO